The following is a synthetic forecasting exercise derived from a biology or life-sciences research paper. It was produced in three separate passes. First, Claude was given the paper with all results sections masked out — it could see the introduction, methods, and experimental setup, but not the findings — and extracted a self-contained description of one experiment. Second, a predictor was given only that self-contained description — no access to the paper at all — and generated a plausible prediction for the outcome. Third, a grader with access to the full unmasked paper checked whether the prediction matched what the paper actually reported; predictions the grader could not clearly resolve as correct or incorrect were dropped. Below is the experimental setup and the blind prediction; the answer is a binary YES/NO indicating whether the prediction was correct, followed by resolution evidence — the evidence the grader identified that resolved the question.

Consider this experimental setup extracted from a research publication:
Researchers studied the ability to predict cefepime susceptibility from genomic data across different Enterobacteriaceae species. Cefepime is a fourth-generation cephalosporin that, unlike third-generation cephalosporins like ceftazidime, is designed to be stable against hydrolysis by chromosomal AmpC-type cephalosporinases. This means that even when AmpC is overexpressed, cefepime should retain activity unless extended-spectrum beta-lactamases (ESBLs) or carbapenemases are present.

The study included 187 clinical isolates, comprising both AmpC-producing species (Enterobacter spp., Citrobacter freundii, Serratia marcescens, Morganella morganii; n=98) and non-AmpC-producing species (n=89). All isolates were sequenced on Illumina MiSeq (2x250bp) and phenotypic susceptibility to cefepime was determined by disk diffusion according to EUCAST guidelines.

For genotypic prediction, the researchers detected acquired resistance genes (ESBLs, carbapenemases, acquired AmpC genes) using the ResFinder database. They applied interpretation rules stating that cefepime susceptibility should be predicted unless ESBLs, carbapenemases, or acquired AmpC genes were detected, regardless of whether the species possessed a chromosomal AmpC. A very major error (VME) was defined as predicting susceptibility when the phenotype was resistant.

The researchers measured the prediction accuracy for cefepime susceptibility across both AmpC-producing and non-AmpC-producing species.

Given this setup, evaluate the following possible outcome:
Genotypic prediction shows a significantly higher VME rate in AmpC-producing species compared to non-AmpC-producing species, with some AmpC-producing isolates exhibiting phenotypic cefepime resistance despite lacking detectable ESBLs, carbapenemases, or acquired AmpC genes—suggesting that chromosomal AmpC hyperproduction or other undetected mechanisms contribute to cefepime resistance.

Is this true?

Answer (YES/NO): NO